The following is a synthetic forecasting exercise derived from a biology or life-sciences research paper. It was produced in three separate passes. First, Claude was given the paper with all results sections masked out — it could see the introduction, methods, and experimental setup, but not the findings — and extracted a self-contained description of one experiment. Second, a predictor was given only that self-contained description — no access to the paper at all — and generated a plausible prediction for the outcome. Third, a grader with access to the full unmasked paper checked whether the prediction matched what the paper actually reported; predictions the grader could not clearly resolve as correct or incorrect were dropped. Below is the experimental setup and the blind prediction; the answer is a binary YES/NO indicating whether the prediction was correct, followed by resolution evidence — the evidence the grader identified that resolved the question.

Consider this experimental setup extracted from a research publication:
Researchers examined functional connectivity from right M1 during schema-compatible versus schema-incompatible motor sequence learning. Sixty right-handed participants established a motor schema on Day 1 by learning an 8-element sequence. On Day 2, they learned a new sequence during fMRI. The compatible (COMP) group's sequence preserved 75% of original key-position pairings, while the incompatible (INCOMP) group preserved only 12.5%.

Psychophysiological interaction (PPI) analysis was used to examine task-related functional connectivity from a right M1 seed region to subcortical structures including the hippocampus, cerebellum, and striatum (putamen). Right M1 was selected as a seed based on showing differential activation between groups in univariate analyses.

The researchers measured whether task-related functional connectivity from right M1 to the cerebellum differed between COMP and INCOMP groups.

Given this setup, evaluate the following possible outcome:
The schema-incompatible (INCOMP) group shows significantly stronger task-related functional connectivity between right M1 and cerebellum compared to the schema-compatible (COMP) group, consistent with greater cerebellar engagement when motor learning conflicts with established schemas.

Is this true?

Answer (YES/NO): YES